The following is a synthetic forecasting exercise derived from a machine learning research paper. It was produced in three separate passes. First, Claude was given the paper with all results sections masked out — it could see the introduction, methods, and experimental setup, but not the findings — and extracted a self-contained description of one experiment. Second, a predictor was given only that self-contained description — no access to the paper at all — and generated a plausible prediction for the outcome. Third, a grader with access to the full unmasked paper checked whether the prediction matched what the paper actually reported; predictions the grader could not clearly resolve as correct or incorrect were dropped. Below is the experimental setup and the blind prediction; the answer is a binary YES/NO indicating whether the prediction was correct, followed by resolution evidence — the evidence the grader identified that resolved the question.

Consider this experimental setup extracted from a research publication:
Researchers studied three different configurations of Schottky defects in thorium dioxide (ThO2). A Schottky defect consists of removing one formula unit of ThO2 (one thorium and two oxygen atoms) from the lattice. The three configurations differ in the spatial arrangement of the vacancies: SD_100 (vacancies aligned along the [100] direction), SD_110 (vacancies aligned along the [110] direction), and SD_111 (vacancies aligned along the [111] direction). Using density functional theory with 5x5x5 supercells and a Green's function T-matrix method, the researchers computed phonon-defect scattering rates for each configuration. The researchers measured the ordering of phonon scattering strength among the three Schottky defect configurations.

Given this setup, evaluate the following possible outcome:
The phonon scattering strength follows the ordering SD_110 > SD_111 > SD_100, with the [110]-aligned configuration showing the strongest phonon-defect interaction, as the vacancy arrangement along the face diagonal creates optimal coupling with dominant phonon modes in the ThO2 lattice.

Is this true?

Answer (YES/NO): NO